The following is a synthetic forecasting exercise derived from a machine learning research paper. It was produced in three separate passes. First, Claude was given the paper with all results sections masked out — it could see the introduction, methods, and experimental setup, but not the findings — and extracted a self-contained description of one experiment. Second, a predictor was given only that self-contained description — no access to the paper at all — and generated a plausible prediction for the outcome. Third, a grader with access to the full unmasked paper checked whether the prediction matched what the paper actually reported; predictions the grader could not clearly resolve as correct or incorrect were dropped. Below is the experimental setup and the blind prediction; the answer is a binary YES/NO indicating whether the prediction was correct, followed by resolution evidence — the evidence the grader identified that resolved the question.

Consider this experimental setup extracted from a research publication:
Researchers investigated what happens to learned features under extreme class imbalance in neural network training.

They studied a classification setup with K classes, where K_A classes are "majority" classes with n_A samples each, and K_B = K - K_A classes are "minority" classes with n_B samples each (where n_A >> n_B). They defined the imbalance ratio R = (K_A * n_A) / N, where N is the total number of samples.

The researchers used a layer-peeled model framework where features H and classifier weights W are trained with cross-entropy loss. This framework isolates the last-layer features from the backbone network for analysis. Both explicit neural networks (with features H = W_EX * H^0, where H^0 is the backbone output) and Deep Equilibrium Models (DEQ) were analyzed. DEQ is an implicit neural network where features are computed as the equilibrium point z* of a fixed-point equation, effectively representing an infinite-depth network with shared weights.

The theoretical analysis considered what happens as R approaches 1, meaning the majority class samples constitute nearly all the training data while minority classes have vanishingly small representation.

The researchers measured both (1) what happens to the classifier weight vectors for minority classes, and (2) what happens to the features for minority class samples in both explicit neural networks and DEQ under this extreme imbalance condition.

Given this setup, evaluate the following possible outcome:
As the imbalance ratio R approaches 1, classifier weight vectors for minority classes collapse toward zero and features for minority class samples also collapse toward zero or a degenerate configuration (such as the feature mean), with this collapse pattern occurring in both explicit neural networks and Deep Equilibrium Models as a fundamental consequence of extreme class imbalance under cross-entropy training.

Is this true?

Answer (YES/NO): YES